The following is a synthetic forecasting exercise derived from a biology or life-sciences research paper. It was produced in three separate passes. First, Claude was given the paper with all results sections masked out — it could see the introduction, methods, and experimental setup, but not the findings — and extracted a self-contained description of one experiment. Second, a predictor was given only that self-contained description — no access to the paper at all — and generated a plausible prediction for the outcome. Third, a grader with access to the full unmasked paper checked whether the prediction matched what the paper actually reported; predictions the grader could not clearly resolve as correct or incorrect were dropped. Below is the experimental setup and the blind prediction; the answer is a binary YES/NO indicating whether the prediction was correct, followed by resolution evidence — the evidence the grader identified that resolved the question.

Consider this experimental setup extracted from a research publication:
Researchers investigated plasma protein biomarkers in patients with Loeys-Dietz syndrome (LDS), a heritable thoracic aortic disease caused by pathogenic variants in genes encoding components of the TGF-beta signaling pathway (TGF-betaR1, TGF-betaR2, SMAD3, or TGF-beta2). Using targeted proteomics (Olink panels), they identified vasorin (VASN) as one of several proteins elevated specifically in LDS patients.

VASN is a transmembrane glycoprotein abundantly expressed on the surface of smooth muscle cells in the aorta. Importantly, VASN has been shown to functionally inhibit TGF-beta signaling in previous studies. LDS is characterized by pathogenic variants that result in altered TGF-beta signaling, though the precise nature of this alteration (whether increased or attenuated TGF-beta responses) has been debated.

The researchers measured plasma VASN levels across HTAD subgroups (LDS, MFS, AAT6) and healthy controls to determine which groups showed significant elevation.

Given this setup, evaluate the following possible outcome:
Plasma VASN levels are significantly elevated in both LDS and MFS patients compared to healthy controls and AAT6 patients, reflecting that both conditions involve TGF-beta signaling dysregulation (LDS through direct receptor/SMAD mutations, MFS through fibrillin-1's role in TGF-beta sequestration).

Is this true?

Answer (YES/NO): NO